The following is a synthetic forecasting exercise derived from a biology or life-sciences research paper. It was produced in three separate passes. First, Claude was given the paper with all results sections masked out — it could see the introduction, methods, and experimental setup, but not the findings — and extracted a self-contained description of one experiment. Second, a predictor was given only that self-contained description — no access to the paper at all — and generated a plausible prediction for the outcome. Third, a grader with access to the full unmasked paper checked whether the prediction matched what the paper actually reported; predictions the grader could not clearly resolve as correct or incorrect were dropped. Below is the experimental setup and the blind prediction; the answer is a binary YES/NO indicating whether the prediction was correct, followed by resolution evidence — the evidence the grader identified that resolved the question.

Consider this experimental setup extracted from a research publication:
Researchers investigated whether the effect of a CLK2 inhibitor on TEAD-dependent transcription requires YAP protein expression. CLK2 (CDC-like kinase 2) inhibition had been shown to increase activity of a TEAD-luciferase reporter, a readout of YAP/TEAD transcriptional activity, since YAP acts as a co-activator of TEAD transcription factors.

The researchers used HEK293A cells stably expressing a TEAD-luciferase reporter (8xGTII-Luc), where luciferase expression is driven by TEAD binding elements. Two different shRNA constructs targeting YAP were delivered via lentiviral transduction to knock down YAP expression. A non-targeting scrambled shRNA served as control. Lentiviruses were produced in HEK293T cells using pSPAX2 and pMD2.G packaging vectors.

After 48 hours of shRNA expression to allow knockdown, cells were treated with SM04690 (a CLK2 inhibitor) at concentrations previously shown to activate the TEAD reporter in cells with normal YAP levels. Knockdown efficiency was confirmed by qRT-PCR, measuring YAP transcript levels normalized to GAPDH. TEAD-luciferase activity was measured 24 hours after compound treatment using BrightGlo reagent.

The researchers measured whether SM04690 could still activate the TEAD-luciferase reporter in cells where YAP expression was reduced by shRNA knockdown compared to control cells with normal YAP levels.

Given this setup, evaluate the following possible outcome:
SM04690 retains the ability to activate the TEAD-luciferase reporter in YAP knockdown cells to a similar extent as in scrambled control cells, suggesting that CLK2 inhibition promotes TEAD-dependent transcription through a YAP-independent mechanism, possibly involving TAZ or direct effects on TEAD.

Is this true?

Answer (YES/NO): NO